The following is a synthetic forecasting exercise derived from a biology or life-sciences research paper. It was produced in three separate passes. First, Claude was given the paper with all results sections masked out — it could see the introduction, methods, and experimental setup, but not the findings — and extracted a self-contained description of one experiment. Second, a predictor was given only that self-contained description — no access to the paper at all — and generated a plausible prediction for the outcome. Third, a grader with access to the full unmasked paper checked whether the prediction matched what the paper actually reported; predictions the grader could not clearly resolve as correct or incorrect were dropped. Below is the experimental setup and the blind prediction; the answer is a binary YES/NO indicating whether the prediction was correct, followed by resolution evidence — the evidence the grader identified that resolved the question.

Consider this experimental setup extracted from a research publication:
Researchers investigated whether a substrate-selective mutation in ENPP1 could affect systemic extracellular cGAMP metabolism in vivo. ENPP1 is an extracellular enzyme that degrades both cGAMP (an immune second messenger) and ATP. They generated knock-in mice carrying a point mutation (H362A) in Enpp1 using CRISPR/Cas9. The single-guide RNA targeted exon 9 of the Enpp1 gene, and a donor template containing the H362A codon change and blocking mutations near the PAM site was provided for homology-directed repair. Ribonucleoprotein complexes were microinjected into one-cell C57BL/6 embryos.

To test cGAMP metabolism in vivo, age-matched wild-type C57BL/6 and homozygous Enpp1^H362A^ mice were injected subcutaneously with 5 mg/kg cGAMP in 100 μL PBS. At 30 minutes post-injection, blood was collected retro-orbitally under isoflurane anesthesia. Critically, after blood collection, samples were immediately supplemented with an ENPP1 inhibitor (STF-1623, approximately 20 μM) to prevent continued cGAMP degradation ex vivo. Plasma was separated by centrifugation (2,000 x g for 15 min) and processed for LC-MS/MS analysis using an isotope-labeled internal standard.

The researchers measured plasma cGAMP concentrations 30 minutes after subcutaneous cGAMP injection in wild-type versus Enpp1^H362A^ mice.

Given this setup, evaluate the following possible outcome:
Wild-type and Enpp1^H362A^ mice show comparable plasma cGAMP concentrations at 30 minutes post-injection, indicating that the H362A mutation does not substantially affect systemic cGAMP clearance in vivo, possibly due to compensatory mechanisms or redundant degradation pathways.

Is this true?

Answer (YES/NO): NO